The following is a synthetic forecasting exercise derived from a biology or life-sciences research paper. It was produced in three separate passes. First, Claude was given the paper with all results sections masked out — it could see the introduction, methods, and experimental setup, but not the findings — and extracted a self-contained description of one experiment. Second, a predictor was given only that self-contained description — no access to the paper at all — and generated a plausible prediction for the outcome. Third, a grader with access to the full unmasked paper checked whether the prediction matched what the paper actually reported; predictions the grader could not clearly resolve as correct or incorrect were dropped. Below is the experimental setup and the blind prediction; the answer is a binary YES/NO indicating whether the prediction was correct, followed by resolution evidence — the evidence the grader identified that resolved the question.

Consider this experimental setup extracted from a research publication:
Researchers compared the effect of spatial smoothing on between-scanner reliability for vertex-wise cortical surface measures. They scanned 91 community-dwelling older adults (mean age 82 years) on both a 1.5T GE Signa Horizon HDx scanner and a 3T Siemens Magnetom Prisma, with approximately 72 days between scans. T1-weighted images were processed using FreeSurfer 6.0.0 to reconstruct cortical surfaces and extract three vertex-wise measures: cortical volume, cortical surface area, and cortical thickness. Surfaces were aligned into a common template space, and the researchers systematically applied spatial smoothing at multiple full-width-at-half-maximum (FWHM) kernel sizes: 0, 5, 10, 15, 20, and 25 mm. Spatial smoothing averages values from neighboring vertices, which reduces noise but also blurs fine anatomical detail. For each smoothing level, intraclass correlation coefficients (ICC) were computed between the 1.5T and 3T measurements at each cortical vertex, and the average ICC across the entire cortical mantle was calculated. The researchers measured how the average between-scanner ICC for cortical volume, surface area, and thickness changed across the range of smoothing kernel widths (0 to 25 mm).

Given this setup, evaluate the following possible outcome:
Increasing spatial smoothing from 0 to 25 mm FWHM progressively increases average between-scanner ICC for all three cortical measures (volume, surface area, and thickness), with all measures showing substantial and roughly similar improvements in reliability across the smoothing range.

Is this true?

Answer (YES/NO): NO